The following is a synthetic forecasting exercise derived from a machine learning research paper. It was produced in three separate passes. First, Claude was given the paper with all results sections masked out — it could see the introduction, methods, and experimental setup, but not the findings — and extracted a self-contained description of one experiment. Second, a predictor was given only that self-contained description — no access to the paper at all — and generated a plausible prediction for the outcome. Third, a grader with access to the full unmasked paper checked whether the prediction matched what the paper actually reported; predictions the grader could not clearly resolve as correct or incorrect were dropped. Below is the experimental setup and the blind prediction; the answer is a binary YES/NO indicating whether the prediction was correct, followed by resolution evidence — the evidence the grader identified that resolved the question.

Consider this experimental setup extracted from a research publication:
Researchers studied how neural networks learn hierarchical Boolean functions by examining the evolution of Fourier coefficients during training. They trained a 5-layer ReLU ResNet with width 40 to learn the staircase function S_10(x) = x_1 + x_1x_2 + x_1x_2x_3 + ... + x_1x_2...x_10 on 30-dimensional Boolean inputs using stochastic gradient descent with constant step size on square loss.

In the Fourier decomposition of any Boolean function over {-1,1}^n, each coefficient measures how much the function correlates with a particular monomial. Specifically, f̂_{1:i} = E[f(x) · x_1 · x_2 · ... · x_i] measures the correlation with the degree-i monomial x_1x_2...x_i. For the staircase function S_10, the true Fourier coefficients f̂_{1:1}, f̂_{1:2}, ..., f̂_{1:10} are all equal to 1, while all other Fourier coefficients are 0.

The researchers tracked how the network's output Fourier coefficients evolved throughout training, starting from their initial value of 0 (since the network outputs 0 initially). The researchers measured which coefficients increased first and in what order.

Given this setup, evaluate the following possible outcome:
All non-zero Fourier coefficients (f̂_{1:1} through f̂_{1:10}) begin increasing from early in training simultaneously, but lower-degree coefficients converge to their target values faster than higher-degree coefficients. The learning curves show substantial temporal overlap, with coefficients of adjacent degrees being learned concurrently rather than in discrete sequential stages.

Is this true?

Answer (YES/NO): NO